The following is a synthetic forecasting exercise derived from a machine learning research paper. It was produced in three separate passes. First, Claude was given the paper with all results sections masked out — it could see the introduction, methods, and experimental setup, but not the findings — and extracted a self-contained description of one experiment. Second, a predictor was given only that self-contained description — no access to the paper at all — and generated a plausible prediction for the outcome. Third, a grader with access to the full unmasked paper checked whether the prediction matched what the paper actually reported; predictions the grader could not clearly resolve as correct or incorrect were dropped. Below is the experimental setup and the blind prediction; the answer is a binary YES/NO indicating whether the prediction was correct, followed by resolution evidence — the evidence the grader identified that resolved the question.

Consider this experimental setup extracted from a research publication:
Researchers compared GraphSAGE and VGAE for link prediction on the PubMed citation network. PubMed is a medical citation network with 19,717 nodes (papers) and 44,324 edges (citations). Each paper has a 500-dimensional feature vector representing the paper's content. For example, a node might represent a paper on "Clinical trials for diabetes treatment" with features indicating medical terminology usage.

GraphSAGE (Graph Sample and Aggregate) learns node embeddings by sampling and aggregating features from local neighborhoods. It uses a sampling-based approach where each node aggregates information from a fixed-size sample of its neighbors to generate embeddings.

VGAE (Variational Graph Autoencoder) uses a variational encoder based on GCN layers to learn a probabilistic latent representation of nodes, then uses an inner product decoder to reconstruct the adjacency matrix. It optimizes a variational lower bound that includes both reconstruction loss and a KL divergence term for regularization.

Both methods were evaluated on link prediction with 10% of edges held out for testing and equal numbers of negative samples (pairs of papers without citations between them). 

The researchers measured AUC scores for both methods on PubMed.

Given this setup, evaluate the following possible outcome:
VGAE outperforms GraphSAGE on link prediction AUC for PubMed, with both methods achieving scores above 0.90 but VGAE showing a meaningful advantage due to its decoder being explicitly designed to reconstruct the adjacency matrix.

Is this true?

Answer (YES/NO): NO